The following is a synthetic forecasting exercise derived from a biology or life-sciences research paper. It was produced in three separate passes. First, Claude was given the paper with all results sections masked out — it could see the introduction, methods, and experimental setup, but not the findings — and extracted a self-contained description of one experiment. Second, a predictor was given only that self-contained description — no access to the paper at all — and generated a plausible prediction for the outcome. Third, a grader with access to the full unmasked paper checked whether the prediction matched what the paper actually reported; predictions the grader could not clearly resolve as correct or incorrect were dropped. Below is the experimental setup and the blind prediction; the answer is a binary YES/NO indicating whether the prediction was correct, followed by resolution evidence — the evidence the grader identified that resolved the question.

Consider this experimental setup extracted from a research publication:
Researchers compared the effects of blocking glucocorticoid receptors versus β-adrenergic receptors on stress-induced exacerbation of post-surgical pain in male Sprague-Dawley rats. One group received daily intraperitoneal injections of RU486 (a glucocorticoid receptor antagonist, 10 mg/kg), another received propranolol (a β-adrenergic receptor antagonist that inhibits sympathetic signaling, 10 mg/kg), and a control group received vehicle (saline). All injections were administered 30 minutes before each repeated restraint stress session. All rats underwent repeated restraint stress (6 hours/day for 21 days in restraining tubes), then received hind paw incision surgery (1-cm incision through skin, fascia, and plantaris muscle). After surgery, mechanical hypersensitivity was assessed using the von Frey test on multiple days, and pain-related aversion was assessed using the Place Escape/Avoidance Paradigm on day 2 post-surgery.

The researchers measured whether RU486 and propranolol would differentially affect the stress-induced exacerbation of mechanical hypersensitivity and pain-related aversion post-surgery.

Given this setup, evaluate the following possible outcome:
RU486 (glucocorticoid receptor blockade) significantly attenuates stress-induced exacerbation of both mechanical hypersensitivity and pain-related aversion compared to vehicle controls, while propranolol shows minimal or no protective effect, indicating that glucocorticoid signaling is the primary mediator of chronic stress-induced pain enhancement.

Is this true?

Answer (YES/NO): NO